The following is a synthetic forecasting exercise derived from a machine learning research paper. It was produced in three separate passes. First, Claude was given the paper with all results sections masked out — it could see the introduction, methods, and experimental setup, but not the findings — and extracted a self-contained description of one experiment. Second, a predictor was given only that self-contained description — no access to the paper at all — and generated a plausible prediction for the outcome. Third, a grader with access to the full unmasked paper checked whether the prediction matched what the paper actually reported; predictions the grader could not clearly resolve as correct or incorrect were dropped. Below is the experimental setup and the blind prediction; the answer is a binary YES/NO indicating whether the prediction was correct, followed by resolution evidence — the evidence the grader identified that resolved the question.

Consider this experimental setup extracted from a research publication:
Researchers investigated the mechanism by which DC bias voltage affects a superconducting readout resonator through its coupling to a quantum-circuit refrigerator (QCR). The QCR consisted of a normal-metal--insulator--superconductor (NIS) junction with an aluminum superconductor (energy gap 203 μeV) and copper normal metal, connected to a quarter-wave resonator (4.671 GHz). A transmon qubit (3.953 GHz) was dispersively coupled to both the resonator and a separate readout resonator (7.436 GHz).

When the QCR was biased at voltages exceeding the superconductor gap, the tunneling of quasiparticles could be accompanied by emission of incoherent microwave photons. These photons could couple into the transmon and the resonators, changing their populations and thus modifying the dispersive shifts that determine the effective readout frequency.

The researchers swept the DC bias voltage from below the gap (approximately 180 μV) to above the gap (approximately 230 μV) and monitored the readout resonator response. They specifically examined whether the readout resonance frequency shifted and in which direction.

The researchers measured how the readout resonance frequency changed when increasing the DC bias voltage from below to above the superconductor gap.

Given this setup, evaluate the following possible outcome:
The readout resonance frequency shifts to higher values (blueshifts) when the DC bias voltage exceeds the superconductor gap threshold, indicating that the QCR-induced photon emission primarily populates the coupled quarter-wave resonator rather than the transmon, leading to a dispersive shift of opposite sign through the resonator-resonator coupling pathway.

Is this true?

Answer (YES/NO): NO